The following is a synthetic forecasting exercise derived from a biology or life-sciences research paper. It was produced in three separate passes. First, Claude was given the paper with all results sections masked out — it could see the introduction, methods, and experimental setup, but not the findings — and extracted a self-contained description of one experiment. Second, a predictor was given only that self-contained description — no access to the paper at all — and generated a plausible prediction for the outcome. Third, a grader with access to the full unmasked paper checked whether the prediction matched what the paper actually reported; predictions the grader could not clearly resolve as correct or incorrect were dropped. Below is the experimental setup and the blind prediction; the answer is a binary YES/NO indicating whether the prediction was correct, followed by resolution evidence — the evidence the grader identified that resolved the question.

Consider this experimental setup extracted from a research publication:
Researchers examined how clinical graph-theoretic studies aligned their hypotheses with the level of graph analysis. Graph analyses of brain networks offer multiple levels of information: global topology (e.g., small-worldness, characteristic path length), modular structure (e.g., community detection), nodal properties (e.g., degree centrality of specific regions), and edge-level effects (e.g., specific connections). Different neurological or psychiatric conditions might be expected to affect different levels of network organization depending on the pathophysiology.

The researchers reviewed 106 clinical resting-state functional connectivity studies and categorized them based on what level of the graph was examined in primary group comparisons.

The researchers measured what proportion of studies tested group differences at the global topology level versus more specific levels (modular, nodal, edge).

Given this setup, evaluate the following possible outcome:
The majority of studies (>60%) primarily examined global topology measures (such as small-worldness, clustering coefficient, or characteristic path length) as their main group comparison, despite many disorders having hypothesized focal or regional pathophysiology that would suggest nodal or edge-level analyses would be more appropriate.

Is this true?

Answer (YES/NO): YES